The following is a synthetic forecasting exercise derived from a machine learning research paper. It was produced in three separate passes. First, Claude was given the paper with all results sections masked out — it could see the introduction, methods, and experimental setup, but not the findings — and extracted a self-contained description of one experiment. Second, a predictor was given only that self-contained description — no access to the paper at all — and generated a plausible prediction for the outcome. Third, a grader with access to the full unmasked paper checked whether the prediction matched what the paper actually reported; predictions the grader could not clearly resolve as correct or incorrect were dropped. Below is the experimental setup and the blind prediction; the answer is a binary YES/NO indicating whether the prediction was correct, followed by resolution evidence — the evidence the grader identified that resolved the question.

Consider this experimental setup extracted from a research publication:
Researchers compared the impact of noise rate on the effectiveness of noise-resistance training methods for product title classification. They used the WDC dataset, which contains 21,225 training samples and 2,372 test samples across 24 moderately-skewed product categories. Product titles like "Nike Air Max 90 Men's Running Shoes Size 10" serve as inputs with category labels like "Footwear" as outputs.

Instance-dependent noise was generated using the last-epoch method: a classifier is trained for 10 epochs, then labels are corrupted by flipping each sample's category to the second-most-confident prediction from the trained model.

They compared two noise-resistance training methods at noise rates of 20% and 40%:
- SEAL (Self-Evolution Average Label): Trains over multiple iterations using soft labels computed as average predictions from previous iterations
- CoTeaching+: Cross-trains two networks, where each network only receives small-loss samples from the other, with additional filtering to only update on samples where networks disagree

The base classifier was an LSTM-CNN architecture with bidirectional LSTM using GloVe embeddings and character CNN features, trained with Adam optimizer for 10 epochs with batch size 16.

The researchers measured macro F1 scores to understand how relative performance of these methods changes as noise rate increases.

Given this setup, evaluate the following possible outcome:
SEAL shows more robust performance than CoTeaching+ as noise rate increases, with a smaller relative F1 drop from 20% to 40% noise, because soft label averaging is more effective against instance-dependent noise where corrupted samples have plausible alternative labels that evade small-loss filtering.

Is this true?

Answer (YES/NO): NO